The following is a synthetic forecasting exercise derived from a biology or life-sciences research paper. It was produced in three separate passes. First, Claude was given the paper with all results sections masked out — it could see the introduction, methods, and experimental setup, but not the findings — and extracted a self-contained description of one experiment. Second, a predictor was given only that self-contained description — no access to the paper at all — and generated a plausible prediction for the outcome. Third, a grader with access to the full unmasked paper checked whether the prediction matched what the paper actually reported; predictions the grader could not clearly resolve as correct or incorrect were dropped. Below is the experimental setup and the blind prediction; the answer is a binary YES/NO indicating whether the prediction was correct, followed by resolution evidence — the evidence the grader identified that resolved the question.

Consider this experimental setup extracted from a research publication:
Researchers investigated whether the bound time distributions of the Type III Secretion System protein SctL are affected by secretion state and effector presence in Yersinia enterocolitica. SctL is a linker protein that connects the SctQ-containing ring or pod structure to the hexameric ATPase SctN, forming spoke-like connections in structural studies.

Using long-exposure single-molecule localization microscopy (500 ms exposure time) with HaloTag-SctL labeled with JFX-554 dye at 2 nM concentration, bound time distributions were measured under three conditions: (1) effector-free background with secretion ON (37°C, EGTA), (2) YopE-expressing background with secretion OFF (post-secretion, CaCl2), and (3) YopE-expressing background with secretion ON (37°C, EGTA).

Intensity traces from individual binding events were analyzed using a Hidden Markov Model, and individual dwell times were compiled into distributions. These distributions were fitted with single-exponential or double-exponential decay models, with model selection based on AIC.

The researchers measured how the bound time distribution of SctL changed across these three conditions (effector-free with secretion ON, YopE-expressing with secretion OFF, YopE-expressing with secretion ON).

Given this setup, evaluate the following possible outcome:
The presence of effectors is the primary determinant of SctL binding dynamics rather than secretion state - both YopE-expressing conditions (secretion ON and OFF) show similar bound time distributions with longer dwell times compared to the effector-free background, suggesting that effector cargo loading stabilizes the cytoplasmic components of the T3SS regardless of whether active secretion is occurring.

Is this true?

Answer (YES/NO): NO